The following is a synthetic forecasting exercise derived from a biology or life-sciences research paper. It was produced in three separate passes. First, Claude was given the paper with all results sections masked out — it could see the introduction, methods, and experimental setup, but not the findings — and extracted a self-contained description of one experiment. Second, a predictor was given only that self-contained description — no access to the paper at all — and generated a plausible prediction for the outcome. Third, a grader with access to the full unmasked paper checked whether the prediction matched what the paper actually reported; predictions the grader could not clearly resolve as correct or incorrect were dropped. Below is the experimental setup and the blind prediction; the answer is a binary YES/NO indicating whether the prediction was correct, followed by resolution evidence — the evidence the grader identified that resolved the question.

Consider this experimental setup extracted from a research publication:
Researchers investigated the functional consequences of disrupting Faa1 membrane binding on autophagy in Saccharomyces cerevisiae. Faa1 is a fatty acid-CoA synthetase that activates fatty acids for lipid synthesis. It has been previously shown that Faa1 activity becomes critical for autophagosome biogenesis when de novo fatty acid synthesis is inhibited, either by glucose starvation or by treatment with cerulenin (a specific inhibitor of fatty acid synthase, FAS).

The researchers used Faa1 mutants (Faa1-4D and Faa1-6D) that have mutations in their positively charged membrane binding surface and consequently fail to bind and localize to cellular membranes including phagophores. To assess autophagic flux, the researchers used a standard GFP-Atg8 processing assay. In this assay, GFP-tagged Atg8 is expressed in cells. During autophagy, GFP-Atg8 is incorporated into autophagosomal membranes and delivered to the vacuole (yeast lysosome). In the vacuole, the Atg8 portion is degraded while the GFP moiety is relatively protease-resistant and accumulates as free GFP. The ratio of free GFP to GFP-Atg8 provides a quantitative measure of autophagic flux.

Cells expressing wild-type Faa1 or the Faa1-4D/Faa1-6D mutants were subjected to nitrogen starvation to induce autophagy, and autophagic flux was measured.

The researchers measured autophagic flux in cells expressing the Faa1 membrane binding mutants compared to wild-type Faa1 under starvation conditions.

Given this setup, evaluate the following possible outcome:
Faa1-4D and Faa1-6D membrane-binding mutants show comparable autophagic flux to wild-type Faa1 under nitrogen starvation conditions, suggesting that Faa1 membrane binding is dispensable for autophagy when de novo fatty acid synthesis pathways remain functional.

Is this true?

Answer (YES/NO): YES